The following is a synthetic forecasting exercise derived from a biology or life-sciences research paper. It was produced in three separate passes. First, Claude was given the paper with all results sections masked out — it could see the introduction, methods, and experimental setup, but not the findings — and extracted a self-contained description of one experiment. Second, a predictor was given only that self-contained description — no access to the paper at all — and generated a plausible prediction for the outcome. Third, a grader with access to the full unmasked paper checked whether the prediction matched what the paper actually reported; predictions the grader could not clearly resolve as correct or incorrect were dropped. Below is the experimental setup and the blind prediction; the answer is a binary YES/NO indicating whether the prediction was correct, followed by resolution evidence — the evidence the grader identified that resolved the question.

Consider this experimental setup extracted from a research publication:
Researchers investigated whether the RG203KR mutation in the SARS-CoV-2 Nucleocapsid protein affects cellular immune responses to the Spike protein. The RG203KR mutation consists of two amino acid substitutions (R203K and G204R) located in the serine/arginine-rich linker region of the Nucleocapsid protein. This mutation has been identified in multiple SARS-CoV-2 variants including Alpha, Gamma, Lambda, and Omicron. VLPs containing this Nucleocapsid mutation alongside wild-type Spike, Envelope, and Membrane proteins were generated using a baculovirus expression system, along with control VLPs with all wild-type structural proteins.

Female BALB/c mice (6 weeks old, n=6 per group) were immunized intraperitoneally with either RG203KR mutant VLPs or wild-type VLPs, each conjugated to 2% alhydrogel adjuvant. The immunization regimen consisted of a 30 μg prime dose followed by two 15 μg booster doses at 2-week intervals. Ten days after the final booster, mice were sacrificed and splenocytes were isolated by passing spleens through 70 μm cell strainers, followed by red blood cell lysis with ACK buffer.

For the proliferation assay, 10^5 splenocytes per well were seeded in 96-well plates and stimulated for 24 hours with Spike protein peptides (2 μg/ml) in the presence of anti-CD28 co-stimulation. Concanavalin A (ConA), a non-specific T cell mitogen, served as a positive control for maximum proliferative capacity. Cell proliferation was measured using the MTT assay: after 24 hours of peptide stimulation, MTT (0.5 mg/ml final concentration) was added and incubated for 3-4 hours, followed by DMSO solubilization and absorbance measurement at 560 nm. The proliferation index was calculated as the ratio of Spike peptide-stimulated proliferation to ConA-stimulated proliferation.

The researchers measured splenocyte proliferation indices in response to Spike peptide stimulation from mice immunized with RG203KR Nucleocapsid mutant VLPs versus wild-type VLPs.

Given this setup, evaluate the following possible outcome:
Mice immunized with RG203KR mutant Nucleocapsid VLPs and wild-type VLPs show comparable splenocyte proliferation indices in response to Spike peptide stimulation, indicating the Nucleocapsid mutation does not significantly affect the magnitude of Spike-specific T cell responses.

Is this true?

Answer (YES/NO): NO